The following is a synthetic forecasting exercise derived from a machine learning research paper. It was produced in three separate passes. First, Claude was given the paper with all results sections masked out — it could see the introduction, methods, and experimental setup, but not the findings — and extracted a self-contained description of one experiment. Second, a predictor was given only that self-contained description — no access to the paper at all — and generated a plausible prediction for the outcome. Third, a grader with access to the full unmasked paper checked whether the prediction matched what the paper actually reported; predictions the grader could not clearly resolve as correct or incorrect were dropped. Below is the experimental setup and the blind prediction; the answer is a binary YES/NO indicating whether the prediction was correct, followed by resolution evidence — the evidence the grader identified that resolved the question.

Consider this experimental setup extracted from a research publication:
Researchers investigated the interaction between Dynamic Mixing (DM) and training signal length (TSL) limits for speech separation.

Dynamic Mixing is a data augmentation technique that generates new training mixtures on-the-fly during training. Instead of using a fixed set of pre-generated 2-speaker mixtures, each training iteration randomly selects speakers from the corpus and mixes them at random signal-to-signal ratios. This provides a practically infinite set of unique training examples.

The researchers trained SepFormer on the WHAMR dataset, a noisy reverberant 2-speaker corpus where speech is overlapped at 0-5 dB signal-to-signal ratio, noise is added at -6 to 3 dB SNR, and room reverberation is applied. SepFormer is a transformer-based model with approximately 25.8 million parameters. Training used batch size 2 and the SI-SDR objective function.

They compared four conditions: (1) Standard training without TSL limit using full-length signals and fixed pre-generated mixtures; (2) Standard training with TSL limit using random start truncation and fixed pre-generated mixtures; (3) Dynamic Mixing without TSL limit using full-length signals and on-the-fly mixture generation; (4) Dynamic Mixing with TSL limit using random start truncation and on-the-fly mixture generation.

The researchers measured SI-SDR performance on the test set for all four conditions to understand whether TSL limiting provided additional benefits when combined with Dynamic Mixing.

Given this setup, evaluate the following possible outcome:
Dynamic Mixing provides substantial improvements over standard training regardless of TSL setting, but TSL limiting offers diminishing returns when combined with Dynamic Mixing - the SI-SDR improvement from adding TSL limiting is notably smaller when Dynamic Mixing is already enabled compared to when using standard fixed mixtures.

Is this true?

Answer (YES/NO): YES